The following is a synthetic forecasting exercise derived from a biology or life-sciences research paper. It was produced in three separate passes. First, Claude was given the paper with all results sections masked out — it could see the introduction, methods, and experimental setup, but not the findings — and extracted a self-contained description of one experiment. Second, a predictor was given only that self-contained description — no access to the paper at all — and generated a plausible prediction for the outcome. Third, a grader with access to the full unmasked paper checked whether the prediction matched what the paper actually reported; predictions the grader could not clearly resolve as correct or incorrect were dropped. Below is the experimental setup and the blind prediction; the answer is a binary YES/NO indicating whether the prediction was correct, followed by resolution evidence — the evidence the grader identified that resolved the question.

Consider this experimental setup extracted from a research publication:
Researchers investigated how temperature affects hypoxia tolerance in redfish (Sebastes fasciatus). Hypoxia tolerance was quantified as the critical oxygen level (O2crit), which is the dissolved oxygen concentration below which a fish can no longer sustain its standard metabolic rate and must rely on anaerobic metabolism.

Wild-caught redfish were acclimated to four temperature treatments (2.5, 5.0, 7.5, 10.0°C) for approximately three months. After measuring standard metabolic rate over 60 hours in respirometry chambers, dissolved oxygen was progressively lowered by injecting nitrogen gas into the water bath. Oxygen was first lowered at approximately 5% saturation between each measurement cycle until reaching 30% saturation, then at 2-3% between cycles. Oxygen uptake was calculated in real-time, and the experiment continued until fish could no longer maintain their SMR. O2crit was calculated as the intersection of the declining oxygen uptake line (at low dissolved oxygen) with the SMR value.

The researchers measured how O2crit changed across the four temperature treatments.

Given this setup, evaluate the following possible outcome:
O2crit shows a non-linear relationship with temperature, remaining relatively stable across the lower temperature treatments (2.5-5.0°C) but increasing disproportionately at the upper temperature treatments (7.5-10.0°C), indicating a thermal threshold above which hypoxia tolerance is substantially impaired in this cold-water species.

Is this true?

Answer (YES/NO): NO